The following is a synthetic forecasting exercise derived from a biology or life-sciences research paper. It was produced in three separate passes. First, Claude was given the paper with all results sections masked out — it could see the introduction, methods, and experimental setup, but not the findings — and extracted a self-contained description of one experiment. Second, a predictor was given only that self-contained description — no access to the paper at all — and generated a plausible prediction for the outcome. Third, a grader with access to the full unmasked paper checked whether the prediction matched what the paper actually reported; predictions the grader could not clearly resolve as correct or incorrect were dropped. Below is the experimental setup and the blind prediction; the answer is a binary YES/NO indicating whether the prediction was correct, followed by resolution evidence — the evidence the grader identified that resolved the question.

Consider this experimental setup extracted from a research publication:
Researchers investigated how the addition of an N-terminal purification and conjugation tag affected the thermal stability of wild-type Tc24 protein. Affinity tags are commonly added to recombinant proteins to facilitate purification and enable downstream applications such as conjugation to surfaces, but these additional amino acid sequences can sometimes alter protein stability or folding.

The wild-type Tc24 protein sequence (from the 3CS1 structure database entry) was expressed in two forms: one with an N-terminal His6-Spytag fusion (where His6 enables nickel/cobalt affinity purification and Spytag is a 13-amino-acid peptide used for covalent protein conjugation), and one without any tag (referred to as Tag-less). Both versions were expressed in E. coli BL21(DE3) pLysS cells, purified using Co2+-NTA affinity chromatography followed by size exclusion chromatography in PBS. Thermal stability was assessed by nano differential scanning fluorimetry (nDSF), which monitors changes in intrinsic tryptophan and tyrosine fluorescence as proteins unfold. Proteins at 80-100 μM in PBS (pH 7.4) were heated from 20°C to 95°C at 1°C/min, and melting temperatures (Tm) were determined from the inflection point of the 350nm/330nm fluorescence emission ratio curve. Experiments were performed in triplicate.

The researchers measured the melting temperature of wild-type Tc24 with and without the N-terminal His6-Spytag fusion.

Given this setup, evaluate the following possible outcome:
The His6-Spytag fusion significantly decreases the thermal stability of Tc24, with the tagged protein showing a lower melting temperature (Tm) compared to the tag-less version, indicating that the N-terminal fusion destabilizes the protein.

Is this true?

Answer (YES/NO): NO